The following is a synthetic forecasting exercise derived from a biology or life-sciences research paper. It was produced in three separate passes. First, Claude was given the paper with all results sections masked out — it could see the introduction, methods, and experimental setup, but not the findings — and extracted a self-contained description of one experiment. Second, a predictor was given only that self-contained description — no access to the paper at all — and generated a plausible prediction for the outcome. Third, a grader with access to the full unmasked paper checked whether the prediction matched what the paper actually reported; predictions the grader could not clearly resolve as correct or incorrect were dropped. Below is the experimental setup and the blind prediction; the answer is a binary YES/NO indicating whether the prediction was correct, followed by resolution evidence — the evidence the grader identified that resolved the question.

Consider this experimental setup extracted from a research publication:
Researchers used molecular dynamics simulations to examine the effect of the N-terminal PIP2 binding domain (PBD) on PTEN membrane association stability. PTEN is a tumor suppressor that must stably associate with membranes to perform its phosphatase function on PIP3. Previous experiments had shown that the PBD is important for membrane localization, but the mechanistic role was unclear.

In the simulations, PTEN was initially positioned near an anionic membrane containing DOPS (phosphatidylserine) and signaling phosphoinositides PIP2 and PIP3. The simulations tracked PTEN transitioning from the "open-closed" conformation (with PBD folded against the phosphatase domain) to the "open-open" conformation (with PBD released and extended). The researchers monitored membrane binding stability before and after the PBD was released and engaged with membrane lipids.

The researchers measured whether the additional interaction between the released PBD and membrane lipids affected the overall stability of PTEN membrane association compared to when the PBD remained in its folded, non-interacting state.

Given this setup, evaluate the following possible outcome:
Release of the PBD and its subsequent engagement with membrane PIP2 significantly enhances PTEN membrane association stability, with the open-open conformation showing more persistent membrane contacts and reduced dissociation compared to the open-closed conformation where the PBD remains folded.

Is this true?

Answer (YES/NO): YES